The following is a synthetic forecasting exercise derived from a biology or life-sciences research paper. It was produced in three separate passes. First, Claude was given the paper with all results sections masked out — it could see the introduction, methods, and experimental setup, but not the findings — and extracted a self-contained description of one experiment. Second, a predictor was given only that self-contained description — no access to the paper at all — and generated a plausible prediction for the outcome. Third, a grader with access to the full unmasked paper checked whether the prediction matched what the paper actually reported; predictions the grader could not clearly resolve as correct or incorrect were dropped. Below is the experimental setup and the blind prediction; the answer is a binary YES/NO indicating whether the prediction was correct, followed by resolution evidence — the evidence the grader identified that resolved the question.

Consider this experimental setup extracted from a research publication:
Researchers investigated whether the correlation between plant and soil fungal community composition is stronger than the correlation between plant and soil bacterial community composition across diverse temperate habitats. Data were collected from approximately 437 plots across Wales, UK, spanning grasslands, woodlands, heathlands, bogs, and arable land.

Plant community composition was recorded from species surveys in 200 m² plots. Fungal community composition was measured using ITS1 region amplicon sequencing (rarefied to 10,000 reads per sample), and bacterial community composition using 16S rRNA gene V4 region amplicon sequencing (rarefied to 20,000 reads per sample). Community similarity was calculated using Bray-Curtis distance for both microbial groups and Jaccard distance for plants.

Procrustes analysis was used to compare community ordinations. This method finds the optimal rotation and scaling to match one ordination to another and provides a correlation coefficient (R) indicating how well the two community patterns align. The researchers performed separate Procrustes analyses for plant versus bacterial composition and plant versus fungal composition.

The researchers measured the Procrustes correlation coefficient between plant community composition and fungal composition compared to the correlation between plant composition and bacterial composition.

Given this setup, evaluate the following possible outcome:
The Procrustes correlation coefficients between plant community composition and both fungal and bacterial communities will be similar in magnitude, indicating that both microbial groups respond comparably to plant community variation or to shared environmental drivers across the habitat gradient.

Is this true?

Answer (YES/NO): YES